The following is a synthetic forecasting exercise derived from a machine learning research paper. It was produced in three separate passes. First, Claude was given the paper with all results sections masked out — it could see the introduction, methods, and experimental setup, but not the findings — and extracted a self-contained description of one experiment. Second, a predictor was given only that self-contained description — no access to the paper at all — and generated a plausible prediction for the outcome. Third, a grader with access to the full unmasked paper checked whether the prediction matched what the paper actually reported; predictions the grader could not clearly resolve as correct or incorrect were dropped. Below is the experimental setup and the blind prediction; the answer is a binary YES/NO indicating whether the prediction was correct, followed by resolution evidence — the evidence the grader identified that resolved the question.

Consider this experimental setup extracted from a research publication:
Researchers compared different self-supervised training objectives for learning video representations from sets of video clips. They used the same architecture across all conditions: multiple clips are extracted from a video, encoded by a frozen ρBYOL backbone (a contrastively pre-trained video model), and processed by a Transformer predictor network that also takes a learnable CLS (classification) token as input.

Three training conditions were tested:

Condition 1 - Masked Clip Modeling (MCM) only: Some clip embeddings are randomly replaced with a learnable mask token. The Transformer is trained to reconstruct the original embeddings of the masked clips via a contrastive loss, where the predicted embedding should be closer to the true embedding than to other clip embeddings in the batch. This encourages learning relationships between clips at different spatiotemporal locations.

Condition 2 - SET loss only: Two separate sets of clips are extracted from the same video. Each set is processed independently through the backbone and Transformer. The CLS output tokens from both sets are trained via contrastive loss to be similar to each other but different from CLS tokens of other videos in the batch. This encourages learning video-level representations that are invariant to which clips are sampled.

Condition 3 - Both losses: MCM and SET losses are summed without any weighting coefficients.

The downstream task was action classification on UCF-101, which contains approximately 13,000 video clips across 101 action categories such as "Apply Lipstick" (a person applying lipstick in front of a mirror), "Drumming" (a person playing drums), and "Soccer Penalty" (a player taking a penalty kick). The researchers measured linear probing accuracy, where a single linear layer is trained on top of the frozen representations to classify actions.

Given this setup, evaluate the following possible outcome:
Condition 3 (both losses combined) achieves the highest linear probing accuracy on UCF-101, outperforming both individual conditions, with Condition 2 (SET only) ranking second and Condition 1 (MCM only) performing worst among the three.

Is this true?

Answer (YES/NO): NO